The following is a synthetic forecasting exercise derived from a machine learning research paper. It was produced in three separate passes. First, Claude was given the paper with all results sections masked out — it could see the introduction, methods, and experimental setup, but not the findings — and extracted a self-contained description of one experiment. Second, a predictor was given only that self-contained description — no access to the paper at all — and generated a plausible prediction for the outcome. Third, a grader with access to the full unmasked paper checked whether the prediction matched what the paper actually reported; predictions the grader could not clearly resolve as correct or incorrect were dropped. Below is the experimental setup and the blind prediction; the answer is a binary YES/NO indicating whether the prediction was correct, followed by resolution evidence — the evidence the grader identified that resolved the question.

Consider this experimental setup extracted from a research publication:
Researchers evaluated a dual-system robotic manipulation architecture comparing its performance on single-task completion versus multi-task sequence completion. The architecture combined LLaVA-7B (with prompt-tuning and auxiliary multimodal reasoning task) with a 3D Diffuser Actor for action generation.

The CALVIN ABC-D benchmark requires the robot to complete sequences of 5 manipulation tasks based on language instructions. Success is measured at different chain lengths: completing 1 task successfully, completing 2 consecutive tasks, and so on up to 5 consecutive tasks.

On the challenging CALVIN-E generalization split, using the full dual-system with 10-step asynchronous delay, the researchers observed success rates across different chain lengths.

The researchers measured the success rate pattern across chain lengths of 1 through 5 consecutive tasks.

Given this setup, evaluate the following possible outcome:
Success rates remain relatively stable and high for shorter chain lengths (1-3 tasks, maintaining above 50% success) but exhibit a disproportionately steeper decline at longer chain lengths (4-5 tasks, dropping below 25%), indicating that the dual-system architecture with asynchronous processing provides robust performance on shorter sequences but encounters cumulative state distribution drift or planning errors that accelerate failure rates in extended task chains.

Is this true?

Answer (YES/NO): NO